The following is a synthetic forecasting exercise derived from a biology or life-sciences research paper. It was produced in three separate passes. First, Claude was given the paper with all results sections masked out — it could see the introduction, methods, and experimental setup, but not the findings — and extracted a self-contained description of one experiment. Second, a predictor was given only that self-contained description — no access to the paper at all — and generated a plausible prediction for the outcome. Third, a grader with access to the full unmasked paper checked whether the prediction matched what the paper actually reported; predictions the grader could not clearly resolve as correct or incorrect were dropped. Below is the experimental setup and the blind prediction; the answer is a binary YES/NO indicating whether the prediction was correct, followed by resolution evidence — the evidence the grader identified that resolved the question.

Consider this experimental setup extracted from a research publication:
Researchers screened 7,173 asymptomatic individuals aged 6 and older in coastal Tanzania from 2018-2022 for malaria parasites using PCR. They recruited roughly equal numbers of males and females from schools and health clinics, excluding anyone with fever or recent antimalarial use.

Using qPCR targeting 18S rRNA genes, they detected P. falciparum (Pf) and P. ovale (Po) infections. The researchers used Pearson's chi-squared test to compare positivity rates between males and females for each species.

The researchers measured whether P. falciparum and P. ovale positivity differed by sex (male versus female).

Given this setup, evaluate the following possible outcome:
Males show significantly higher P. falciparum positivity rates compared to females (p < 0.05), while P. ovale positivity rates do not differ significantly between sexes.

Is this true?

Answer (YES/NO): YES